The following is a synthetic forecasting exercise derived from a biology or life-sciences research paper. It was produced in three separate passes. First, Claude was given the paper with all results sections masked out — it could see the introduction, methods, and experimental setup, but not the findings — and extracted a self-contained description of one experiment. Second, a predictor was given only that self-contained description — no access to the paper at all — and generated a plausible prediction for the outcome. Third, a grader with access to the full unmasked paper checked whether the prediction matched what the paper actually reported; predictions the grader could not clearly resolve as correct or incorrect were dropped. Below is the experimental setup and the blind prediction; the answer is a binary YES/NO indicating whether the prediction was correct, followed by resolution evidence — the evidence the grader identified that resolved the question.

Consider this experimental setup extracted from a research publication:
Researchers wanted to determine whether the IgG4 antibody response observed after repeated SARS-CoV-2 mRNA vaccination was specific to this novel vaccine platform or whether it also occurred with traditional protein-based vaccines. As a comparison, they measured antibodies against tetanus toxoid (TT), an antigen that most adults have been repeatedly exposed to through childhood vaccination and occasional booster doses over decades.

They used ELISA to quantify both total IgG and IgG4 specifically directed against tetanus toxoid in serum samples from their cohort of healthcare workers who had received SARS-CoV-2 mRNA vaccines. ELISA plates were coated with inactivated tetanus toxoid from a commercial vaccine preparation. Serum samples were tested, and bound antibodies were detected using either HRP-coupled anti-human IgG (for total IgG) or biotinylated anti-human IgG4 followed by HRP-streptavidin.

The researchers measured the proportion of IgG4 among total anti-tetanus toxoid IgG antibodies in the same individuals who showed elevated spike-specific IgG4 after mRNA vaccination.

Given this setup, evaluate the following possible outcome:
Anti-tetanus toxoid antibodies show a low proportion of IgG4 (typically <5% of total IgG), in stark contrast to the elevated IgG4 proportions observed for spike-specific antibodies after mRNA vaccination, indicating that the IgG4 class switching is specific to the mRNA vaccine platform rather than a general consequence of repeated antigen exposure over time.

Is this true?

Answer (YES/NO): YES